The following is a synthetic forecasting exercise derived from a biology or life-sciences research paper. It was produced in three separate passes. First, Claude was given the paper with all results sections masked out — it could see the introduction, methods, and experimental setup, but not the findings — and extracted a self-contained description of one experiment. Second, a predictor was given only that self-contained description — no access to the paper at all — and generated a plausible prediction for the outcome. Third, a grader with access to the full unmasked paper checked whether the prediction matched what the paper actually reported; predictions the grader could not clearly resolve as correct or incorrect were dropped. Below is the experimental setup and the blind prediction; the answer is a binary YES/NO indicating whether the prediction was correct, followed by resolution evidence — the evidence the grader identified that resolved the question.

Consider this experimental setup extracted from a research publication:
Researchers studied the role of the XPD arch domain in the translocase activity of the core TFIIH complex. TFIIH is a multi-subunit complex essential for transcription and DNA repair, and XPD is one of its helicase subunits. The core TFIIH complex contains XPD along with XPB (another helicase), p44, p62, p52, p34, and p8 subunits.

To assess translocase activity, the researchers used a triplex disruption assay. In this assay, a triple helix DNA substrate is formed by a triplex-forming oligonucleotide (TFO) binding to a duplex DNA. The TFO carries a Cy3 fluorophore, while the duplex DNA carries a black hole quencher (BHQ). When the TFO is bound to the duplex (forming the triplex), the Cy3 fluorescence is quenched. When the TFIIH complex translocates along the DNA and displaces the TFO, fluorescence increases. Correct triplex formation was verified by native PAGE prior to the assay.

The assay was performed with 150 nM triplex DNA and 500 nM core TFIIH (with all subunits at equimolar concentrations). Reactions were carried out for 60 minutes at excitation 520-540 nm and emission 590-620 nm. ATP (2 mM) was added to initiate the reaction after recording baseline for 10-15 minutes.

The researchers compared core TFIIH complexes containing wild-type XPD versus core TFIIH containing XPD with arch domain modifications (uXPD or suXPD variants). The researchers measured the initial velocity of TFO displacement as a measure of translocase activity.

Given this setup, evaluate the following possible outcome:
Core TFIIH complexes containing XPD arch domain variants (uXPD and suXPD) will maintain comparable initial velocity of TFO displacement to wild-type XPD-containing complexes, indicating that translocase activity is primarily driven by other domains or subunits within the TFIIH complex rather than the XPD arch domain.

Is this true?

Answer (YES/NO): NO